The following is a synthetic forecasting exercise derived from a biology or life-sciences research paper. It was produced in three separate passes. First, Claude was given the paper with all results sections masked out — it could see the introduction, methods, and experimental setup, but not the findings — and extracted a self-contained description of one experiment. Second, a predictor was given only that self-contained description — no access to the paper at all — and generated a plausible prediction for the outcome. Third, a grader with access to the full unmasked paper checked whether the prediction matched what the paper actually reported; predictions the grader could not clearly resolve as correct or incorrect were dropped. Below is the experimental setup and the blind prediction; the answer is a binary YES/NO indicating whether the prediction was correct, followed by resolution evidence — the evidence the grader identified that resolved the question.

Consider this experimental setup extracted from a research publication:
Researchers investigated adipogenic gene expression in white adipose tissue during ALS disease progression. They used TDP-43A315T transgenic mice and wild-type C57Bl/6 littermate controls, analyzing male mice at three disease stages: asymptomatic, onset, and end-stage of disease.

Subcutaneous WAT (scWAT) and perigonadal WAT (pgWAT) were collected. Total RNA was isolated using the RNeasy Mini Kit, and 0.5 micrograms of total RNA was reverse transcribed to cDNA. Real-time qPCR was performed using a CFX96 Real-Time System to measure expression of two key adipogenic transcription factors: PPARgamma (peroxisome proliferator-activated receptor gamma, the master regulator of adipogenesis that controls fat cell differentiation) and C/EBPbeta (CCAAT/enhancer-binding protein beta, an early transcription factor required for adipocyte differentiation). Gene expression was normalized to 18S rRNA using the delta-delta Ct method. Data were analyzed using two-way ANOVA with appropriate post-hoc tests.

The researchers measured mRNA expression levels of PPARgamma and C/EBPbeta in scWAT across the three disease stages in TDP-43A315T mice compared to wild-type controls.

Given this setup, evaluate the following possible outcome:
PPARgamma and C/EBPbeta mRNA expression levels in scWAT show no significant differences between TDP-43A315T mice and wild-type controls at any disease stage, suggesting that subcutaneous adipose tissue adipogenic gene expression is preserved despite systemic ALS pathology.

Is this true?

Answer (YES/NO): YES